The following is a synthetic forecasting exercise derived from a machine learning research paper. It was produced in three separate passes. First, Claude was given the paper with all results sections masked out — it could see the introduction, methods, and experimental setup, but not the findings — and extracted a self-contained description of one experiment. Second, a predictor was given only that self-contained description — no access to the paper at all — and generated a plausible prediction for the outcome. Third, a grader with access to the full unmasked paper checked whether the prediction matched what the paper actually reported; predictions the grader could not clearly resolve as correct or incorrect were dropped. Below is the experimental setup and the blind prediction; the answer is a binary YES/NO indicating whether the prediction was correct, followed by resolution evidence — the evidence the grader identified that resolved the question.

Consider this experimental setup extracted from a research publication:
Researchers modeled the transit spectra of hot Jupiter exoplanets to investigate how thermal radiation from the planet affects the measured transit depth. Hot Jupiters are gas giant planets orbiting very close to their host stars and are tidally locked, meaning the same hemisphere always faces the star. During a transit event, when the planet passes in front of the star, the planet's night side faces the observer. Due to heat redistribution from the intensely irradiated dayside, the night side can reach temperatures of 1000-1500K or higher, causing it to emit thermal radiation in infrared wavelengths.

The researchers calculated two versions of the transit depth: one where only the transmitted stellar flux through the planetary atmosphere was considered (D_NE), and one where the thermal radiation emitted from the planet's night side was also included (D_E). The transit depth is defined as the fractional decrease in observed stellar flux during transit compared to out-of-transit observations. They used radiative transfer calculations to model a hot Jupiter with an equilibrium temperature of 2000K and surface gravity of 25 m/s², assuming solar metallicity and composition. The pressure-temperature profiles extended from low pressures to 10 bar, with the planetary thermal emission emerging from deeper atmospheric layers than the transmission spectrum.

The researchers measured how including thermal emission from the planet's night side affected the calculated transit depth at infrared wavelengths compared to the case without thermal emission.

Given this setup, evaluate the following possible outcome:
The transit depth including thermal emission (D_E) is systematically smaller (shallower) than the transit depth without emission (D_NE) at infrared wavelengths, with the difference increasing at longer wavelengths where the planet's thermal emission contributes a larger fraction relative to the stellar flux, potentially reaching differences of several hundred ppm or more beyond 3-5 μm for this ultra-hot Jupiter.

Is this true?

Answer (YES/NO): YES